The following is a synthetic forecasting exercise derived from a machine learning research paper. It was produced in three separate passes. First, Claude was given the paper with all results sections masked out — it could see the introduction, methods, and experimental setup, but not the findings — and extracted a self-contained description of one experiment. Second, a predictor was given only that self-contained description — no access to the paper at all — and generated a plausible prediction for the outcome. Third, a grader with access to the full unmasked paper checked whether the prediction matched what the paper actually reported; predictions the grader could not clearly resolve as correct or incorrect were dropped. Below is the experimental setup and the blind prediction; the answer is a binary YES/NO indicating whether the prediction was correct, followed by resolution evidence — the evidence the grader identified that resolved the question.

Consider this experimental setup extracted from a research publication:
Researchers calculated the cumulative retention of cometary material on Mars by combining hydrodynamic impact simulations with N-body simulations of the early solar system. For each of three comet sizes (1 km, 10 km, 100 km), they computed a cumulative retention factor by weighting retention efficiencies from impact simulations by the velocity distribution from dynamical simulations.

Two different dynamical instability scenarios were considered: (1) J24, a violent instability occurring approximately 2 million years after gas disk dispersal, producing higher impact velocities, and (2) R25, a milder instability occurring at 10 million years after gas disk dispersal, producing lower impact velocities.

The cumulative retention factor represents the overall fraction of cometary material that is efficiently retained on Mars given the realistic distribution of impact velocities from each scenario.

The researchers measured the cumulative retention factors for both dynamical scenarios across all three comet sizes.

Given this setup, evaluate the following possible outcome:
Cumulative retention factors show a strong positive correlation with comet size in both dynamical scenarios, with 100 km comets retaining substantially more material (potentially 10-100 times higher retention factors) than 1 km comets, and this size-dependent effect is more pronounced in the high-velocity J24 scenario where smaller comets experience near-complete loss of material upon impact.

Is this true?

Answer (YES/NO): NO